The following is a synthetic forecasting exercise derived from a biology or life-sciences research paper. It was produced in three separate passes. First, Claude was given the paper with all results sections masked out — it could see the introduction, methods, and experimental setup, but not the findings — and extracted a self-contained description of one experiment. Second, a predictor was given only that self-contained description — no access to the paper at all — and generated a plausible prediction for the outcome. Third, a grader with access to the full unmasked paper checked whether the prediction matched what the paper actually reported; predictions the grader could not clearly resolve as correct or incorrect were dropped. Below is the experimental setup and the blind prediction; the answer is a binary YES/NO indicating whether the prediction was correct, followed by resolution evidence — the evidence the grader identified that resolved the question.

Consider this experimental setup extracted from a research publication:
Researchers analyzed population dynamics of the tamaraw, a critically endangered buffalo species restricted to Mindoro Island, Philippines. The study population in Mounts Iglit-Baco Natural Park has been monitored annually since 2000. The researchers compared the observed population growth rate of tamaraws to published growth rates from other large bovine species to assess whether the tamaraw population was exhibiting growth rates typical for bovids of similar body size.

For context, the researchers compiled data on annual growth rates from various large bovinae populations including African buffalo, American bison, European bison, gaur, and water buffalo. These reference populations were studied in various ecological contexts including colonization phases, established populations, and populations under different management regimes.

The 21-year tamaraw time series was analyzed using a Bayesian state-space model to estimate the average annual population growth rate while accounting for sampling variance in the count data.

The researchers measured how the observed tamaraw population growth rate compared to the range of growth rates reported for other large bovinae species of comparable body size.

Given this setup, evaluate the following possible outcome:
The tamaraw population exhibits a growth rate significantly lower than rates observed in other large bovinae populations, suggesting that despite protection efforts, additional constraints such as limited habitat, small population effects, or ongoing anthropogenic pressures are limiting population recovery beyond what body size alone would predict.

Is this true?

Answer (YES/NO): YES